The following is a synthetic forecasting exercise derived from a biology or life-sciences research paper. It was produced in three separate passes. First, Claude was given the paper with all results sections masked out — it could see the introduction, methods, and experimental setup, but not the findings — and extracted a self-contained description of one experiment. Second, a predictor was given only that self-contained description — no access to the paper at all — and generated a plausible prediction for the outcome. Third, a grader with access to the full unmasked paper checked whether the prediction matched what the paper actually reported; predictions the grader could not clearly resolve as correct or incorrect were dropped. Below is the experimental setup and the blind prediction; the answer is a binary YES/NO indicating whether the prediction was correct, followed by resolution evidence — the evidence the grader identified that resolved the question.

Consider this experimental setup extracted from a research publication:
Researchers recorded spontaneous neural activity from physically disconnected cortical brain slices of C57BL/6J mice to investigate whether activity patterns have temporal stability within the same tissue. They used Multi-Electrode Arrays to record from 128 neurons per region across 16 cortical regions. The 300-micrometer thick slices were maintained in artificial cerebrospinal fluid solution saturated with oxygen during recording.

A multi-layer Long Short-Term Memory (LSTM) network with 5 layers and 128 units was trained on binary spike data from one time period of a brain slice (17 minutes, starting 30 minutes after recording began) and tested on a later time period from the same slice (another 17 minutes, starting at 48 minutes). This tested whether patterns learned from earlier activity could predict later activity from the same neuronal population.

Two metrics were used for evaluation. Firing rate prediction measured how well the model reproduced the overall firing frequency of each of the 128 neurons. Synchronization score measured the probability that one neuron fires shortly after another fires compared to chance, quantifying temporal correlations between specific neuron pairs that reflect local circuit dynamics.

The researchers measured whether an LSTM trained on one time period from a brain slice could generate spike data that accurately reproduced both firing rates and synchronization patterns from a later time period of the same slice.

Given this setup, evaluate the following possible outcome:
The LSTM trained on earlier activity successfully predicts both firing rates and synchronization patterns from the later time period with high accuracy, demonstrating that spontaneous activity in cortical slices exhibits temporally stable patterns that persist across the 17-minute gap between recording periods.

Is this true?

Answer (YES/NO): YES